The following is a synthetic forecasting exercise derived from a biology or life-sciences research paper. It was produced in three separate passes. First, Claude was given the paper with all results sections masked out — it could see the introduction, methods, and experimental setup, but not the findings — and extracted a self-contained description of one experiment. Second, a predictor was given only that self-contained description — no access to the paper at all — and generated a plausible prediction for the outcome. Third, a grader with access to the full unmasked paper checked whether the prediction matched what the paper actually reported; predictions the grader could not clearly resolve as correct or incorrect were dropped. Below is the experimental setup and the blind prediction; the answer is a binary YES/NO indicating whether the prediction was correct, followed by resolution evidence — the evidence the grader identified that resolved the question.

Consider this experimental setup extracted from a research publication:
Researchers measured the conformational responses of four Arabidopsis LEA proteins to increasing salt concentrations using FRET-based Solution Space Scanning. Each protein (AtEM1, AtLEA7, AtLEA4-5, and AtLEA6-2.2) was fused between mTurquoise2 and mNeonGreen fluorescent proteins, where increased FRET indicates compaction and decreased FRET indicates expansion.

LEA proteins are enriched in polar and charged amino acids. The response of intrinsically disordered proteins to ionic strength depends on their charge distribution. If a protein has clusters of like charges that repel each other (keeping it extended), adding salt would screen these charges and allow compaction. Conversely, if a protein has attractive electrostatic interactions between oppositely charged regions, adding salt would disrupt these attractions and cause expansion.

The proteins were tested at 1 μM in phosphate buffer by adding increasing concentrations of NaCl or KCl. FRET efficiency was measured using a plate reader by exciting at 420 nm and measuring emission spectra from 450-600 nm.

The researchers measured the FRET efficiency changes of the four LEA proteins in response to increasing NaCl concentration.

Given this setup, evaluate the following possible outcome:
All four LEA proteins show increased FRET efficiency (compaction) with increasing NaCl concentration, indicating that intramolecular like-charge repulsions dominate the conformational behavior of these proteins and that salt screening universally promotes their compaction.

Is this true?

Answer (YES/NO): NO